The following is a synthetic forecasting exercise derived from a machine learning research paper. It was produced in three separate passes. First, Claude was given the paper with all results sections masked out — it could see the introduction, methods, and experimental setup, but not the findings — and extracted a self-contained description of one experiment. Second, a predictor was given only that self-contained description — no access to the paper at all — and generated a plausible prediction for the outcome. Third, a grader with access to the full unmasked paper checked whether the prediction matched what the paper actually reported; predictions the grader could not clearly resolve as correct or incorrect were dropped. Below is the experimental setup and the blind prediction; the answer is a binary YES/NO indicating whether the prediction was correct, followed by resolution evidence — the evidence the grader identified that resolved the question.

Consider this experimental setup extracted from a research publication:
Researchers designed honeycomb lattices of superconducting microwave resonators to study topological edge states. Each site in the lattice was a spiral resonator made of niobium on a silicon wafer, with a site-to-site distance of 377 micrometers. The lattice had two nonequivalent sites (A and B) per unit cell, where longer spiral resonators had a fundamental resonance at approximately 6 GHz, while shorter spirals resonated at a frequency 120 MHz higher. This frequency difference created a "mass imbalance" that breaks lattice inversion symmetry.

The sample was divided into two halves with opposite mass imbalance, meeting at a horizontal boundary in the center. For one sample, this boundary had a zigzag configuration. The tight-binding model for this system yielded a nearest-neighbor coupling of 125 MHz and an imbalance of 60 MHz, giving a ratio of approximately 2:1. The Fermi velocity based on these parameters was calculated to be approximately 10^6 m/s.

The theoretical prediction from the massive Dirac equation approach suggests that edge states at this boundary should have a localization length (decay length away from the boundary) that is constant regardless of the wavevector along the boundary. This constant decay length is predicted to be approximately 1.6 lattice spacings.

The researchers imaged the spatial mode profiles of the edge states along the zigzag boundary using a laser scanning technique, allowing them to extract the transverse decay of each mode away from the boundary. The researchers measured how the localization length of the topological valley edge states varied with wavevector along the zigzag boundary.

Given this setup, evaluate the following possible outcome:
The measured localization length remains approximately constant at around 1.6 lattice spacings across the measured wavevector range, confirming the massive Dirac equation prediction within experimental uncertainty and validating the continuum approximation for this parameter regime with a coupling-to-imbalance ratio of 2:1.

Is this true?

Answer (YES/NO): NO